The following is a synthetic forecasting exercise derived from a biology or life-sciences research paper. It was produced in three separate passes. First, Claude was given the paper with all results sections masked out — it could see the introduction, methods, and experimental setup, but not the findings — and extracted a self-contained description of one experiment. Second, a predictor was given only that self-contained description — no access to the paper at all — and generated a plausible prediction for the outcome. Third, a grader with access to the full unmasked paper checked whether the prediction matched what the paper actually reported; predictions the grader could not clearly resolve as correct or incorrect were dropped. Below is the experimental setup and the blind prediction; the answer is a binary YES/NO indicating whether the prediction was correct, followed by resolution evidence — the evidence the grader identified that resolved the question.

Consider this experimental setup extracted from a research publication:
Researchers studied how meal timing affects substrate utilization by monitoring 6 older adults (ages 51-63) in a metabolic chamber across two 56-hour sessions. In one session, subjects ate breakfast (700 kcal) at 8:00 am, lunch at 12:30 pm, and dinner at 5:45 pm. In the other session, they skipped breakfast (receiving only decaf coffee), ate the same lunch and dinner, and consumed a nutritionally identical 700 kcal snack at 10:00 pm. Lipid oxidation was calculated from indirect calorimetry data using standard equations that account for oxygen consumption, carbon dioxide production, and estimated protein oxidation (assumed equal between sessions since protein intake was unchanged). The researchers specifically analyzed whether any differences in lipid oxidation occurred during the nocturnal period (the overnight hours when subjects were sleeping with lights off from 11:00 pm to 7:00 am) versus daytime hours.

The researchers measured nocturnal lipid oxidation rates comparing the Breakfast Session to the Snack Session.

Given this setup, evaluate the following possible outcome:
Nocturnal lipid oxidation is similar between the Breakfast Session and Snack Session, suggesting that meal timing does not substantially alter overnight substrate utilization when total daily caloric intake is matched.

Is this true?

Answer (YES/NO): NO